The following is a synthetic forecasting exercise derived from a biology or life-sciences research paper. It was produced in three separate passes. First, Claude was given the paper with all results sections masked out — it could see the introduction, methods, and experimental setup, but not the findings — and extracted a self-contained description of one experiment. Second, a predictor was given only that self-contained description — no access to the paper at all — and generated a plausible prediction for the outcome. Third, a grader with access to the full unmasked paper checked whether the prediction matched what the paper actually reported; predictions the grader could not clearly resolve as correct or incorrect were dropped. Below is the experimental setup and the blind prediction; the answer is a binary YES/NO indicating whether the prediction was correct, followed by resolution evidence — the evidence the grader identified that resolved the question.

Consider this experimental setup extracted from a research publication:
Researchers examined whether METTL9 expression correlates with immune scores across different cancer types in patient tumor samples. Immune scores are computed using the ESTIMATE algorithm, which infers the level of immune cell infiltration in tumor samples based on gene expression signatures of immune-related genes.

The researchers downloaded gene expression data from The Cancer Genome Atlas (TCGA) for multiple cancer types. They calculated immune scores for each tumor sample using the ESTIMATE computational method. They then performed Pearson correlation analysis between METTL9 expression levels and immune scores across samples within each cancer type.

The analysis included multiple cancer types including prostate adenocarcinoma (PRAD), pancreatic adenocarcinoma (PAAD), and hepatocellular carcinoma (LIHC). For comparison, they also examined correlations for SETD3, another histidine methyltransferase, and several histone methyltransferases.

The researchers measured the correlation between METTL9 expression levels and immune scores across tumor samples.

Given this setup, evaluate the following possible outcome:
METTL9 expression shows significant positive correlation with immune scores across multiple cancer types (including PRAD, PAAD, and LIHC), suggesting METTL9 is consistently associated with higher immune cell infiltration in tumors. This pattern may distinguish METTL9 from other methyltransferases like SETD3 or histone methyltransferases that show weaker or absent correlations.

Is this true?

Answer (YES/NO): NO